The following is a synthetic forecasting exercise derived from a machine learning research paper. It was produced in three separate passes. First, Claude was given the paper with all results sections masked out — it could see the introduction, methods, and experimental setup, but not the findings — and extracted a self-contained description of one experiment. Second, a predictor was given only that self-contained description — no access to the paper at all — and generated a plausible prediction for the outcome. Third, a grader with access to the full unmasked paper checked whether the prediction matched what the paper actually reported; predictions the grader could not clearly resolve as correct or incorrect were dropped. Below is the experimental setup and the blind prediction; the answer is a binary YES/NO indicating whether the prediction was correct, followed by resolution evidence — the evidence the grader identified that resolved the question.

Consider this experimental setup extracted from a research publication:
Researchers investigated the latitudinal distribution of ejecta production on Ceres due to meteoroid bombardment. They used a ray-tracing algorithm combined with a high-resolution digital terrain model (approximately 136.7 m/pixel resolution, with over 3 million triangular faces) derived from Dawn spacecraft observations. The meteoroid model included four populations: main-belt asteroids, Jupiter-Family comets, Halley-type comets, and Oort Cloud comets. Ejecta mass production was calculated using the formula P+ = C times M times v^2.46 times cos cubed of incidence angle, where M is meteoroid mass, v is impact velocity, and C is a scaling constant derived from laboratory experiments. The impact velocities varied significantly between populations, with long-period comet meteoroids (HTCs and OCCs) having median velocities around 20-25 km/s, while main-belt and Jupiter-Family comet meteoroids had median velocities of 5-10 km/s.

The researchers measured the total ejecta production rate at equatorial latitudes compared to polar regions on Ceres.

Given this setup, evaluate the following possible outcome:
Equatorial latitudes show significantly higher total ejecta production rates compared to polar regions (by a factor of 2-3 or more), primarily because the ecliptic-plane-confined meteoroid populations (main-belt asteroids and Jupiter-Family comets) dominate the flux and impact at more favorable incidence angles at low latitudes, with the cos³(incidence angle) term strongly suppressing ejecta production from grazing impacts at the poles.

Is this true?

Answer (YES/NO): NO